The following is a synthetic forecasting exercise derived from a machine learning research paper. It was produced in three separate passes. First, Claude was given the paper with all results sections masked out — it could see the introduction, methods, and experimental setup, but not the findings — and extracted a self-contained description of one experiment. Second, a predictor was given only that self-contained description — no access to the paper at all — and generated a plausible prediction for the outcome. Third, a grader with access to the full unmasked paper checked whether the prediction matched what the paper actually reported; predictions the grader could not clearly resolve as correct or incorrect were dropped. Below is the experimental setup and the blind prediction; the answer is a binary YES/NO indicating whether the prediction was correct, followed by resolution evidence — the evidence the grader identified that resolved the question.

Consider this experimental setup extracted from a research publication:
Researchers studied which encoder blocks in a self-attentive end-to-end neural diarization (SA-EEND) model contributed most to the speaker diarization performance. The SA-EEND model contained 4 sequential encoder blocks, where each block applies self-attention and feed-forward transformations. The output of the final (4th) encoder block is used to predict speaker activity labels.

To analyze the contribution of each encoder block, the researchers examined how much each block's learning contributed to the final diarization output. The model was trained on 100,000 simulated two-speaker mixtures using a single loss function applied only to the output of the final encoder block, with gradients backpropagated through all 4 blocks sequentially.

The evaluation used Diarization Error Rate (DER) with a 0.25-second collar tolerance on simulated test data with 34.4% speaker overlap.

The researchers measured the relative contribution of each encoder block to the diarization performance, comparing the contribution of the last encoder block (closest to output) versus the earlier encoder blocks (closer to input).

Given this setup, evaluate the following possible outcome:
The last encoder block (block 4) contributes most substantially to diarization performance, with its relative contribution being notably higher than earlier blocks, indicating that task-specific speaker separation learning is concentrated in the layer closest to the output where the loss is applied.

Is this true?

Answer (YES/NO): YES